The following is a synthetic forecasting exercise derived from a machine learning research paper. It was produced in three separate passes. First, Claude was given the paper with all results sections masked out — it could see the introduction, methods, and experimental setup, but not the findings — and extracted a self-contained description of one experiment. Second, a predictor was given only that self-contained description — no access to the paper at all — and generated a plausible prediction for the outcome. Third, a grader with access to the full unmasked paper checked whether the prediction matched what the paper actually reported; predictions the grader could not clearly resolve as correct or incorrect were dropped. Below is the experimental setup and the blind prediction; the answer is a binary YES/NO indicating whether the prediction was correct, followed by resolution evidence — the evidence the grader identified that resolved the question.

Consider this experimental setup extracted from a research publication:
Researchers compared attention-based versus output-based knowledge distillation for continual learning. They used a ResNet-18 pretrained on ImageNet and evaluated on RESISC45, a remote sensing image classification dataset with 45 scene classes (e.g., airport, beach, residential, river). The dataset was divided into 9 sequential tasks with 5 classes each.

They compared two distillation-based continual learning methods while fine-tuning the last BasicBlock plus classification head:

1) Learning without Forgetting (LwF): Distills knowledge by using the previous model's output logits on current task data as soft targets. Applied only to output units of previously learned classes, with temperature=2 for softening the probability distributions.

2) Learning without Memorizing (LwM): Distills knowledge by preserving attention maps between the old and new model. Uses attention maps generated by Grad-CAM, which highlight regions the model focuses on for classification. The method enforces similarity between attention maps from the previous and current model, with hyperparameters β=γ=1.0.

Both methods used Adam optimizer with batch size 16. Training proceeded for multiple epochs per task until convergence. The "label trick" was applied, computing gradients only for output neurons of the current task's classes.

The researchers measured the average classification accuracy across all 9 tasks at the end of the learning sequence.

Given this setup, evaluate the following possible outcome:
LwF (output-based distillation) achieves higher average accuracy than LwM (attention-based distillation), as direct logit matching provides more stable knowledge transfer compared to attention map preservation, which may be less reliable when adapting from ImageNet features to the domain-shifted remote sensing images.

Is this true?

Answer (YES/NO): YES